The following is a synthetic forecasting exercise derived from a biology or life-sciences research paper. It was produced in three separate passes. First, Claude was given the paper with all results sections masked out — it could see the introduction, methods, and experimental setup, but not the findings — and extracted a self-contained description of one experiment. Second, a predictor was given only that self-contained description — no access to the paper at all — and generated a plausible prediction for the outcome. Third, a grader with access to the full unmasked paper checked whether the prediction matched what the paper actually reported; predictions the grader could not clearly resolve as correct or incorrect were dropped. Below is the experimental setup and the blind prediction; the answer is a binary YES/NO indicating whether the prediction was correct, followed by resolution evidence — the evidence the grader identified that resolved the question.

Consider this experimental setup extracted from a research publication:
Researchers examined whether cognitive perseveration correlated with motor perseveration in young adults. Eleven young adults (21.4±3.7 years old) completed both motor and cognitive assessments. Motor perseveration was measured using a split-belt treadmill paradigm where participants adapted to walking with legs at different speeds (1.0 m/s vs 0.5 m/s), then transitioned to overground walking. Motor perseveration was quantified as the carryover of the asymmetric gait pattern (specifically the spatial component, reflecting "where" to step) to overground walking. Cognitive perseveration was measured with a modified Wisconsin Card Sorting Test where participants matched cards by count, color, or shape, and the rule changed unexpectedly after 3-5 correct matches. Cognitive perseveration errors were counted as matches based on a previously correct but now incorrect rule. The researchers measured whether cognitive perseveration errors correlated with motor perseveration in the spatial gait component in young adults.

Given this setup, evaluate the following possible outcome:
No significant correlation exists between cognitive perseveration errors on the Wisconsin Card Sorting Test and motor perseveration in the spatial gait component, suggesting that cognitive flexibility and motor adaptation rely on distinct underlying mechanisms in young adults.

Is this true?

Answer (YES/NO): YES